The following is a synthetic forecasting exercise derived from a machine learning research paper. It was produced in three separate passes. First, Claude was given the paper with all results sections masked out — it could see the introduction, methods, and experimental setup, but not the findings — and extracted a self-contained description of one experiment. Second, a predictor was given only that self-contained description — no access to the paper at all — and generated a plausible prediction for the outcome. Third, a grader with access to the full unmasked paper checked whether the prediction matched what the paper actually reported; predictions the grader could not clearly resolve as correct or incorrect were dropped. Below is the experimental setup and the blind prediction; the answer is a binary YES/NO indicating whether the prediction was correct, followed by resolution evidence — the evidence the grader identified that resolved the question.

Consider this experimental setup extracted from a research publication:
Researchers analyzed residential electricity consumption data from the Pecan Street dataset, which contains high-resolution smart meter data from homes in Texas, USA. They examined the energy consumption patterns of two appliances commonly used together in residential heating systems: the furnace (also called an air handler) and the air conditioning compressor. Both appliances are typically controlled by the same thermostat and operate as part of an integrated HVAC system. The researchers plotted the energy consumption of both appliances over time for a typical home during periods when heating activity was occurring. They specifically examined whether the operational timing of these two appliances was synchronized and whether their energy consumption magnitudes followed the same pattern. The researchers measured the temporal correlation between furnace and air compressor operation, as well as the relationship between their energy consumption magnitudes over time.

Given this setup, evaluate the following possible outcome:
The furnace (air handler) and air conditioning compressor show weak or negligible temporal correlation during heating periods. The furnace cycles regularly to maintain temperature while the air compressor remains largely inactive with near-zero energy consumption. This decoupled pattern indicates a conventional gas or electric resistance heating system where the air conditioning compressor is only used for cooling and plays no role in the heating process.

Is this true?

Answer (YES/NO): NO